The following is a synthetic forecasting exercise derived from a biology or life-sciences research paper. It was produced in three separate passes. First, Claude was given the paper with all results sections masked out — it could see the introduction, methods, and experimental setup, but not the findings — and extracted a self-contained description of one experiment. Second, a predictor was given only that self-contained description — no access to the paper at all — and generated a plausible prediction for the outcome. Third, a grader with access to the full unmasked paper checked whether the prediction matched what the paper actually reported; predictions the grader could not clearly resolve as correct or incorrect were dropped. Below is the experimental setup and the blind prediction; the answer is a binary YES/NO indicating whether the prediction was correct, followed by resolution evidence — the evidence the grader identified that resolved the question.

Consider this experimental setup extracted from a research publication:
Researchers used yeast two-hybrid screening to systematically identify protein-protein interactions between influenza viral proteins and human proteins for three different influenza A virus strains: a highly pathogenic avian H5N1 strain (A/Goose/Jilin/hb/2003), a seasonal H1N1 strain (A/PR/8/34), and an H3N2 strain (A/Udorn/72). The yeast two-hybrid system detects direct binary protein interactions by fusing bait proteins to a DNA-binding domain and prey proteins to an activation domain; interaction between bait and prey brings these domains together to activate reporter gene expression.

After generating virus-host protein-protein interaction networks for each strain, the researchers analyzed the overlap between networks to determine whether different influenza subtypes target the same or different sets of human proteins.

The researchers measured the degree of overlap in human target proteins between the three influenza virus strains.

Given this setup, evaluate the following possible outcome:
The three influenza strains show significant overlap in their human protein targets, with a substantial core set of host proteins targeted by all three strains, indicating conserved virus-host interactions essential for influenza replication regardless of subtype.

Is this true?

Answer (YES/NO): NO